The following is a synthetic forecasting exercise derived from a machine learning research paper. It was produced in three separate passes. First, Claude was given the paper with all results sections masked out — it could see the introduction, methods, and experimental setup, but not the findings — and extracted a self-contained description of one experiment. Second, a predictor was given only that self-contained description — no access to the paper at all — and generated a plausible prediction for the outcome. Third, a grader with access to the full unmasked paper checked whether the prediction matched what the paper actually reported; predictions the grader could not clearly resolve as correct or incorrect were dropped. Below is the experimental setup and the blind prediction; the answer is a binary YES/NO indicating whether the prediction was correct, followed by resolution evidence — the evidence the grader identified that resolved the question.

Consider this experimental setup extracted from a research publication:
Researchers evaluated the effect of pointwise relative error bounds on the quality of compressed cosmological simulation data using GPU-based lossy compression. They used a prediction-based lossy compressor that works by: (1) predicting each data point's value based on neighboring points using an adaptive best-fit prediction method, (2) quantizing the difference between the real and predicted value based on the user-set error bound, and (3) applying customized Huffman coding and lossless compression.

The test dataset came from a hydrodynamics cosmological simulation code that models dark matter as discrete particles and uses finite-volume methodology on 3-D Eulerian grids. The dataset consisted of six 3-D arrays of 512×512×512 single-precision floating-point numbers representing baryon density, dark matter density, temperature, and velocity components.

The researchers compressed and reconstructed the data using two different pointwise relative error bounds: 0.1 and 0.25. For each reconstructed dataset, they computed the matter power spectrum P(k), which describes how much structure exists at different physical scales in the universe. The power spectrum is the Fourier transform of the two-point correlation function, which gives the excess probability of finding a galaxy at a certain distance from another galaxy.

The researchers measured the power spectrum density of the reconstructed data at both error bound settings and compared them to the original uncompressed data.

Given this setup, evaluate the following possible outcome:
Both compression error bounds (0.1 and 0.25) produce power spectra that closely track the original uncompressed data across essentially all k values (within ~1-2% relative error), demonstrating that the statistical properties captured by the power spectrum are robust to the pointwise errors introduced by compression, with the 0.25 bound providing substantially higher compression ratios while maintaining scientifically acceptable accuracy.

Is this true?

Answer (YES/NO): NO